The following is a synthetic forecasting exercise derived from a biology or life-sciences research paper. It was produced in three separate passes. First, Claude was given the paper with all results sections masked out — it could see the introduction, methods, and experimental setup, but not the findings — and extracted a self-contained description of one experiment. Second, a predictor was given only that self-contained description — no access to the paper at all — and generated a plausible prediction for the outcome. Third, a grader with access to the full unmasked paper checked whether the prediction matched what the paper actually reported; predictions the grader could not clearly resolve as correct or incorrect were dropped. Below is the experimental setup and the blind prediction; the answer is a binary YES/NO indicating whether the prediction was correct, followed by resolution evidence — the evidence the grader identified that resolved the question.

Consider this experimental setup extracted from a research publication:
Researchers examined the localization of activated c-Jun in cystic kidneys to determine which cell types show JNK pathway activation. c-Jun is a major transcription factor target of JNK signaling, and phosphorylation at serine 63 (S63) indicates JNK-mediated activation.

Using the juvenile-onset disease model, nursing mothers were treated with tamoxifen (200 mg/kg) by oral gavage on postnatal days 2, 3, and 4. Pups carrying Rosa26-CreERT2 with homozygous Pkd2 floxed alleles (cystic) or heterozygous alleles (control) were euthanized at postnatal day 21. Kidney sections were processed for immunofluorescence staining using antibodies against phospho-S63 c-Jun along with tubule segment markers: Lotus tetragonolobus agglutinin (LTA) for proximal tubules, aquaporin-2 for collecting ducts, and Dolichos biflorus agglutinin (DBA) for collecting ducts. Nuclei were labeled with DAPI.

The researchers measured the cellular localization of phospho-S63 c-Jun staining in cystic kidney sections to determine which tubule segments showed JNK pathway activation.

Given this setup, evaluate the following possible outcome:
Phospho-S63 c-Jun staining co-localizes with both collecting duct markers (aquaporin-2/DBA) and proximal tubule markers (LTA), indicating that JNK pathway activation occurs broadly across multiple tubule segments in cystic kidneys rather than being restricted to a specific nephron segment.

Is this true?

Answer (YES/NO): YES